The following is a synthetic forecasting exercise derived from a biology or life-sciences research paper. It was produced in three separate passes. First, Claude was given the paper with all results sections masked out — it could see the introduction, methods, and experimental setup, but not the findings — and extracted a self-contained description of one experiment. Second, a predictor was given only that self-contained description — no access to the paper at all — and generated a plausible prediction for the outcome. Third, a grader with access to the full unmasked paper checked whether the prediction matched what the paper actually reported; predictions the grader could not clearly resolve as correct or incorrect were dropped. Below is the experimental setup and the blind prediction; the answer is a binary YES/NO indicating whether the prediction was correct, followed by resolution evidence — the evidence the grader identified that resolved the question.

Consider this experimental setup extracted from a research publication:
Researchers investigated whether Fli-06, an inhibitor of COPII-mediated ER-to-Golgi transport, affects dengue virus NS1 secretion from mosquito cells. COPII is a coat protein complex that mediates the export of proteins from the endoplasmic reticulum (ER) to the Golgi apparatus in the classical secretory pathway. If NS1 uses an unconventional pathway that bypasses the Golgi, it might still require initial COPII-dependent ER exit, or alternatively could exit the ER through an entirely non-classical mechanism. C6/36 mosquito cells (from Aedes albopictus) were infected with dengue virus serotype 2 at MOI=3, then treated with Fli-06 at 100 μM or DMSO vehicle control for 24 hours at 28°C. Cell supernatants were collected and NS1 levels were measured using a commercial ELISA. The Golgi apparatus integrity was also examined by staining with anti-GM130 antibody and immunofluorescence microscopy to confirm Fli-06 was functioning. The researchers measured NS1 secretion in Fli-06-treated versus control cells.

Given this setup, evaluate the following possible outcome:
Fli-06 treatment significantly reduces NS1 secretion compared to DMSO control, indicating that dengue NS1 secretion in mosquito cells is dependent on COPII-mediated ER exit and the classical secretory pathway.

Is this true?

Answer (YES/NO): NO